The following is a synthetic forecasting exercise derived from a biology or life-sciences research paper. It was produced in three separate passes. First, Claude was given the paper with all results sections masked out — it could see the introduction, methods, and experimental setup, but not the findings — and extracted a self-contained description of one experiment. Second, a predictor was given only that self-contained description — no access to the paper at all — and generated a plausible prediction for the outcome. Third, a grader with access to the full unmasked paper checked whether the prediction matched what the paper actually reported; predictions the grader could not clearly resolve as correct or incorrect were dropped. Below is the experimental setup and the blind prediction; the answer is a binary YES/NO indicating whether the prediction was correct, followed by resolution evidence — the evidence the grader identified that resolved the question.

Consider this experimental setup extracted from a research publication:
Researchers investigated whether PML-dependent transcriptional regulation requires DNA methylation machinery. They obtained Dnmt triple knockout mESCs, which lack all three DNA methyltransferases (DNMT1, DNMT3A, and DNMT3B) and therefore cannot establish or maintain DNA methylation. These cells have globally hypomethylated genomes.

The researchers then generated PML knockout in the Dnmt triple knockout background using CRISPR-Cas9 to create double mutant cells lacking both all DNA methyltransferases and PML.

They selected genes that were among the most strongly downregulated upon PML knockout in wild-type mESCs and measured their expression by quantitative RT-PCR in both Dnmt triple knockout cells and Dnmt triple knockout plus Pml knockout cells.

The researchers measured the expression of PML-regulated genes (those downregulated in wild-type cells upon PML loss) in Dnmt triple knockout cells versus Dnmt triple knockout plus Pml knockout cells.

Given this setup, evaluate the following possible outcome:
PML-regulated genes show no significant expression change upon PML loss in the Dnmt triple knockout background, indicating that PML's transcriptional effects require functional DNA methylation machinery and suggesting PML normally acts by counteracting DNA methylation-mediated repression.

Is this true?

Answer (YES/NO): YES